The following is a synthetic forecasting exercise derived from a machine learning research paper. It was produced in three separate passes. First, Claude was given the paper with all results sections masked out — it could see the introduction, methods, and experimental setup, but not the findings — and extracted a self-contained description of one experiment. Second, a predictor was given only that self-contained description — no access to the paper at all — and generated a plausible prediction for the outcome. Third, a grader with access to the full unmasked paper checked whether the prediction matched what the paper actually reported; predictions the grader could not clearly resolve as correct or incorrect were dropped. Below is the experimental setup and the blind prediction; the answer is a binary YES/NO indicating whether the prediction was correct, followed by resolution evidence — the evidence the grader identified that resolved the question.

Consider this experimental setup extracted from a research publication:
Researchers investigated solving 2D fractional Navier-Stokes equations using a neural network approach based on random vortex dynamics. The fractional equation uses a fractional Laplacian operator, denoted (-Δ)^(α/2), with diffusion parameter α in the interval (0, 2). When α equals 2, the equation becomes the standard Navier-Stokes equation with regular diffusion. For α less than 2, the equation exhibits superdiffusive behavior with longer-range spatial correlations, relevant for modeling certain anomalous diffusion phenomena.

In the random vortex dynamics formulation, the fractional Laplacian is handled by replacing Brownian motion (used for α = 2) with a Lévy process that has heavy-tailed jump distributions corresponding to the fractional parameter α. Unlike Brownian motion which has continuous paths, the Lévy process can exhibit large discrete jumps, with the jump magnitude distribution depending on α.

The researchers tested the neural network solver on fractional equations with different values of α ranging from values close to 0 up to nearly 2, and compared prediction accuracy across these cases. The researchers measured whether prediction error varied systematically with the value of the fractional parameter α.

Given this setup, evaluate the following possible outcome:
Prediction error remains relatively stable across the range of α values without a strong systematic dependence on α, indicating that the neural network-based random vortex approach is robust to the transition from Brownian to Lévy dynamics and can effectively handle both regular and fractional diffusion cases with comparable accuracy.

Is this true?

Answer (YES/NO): NO